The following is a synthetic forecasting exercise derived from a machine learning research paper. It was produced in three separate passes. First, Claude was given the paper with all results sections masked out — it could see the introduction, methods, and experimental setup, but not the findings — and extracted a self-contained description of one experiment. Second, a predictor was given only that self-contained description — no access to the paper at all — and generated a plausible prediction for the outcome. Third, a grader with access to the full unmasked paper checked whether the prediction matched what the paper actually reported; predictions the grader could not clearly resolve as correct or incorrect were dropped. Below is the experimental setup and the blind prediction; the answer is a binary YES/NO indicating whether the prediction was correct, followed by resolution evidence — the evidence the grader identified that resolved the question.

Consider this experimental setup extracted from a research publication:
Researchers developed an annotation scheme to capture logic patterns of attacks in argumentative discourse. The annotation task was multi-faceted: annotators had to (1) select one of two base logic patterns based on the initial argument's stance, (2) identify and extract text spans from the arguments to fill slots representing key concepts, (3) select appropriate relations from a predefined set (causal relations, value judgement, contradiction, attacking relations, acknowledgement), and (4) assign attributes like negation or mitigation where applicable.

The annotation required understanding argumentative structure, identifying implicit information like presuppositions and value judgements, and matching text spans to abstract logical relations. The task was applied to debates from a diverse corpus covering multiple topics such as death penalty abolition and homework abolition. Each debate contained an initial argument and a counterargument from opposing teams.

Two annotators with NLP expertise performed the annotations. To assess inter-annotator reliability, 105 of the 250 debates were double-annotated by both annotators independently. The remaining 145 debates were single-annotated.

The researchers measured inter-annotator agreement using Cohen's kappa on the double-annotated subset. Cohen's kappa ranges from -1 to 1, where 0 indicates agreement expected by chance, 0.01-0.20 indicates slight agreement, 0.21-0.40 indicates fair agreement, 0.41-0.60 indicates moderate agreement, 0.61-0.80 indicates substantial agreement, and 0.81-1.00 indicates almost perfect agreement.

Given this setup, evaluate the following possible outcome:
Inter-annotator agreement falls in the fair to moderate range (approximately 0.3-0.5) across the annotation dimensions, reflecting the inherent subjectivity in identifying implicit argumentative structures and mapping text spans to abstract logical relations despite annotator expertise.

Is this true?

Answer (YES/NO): NO